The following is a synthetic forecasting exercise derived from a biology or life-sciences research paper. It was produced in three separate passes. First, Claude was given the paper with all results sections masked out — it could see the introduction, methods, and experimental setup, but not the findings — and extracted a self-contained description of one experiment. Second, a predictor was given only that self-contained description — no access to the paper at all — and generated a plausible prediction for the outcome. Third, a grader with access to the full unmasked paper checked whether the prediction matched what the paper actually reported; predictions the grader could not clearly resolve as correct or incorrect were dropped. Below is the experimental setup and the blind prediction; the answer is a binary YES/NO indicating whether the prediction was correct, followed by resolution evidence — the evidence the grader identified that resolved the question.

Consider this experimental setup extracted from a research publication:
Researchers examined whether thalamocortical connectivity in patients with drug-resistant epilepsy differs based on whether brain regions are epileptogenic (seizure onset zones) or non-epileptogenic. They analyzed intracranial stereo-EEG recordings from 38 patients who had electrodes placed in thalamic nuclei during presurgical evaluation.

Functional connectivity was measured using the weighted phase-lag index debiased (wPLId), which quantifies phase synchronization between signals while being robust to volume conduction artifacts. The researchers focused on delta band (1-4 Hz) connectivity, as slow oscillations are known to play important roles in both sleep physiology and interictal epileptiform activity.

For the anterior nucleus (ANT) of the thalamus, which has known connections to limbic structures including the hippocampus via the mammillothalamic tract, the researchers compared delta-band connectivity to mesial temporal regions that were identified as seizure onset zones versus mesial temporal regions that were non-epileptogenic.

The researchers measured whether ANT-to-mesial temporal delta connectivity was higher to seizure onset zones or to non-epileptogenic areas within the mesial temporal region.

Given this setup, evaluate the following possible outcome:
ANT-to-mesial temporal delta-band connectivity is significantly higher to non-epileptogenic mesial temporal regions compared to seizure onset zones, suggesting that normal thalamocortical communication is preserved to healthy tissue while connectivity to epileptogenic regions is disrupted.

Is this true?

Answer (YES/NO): NO